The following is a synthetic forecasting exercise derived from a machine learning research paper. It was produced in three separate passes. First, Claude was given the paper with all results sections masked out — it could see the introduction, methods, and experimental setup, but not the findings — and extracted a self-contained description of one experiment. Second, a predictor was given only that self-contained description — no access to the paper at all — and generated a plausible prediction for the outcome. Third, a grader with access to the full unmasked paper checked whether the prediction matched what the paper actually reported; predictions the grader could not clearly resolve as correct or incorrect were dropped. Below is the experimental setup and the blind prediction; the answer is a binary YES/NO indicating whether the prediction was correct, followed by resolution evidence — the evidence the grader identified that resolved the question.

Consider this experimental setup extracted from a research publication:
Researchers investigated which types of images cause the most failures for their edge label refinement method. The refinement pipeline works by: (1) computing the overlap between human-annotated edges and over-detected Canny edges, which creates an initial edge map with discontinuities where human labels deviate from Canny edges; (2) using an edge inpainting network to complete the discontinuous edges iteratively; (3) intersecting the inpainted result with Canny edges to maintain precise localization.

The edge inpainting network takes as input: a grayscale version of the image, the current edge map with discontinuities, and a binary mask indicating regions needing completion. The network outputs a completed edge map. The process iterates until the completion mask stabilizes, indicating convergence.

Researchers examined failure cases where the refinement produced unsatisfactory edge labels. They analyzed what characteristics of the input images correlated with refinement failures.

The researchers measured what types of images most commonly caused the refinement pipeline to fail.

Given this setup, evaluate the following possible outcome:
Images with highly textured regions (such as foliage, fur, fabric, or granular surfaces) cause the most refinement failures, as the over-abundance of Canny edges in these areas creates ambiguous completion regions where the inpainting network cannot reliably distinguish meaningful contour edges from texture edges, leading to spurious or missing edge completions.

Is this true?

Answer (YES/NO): NO